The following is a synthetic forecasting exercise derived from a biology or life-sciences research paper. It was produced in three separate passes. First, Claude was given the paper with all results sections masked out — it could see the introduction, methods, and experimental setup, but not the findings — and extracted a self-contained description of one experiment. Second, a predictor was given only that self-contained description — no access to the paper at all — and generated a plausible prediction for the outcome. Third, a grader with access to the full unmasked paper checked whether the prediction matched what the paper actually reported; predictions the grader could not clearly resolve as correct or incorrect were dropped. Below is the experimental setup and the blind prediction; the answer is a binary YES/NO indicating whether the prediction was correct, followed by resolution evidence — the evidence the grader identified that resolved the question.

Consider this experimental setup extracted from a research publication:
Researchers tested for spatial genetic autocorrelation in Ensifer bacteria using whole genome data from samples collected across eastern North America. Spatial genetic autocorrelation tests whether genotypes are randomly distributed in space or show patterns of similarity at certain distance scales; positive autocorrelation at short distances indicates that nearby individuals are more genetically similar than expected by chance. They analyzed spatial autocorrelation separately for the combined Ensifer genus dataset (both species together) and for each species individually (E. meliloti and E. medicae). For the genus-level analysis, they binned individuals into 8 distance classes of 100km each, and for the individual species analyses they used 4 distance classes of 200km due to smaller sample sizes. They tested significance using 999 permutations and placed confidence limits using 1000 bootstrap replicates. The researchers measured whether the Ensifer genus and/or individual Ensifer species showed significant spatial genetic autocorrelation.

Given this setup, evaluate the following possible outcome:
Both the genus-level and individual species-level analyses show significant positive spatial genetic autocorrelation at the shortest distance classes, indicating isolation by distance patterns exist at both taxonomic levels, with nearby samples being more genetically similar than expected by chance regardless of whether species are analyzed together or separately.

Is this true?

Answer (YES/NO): NO